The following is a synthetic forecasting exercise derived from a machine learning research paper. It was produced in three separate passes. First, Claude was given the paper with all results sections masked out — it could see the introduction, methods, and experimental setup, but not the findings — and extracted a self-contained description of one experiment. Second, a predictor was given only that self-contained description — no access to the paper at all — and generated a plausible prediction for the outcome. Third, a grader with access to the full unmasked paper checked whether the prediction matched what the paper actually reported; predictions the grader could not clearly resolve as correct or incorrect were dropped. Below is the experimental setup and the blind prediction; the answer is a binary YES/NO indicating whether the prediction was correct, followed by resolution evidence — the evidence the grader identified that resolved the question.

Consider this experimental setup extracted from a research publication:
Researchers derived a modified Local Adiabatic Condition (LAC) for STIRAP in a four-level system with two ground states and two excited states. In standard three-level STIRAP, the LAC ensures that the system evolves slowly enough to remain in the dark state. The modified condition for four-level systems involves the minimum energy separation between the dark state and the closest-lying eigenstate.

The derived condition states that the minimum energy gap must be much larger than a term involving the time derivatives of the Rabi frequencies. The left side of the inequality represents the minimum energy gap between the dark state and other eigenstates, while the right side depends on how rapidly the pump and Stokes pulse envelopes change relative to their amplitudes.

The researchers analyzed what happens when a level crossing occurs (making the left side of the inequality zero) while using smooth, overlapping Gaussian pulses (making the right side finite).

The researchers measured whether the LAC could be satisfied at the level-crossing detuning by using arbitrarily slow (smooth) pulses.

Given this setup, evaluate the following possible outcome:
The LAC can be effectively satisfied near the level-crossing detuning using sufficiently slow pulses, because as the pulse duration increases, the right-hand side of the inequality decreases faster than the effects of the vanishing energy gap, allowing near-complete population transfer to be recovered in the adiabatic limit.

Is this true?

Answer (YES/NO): NO